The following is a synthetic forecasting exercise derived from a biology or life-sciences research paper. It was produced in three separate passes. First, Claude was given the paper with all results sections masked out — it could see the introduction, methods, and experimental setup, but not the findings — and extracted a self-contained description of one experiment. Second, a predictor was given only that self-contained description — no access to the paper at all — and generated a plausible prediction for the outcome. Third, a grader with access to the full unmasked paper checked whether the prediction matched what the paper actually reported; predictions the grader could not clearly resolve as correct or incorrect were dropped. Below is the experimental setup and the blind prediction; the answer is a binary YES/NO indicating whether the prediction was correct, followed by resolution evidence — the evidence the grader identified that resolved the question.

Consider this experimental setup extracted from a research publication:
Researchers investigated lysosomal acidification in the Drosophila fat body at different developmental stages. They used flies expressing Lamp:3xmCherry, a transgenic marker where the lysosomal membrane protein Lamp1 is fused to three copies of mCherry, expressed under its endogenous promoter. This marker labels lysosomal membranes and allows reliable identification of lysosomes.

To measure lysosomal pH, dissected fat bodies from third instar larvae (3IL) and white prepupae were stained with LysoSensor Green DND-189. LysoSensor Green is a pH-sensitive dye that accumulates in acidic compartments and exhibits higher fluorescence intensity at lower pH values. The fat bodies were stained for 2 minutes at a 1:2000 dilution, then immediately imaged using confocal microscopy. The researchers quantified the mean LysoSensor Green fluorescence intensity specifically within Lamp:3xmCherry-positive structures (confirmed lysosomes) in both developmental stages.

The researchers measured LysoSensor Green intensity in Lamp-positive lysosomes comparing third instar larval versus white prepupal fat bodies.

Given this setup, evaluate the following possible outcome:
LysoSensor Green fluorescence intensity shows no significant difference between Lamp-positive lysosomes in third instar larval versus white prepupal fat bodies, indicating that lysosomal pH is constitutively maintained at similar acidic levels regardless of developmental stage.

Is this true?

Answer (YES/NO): NO